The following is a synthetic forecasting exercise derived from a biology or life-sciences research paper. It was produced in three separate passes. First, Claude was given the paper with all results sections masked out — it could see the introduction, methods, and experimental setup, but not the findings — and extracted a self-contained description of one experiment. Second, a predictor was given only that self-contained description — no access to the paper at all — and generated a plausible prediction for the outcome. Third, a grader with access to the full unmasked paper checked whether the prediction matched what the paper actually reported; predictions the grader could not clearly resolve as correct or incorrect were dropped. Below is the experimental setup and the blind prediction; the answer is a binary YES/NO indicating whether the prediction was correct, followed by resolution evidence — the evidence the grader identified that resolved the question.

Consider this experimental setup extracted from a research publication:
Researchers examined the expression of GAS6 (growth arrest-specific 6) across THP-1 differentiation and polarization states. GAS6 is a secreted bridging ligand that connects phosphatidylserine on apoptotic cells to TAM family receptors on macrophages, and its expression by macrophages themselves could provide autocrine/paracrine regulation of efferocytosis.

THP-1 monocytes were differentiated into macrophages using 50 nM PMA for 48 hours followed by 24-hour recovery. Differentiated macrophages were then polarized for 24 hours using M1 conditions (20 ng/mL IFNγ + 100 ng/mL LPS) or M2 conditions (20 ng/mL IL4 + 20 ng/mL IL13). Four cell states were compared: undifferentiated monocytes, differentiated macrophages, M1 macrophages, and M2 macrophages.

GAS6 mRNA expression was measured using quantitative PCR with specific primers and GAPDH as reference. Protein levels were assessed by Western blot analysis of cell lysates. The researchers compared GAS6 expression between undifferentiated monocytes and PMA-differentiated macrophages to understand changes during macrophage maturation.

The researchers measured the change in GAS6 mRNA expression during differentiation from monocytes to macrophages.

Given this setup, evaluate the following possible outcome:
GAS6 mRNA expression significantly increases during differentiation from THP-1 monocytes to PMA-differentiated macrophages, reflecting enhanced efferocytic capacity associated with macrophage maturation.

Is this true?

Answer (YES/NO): NO